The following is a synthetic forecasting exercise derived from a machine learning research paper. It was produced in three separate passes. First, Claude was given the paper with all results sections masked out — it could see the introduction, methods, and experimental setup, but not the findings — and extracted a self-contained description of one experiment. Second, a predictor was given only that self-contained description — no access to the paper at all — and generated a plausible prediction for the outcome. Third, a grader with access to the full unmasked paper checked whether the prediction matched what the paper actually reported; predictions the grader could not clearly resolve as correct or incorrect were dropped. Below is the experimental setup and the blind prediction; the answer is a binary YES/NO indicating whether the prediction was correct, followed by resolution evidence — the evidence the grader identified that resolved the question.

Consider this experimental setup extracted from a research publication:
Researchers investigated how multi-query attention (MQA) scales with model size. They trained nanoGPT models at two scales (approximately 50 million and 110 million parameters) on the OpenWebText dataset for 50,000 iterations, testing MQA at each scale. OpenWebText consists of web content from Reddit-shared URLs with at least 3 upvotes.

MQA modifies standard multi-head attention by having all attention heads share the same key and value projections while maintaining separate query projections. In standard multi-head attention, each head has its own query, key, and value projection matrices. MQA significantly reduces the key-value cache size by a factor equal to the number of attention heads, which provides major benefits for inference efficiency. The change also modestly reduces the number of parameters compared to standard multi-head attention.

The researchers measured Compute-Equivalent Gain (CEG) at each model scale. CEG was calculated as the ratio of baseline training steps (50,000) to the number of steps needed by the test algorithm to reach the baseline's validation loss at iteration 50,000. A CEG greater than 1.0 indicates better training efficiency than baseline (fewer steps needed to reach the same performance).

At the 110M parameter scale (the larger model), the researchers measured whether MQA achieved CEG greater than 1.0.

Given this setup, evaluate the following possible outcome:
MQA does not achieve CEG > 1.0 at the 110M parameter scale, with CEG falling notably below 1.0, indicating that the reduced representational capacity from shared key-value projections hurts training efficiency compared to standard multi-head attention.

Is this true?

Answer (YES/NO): NO